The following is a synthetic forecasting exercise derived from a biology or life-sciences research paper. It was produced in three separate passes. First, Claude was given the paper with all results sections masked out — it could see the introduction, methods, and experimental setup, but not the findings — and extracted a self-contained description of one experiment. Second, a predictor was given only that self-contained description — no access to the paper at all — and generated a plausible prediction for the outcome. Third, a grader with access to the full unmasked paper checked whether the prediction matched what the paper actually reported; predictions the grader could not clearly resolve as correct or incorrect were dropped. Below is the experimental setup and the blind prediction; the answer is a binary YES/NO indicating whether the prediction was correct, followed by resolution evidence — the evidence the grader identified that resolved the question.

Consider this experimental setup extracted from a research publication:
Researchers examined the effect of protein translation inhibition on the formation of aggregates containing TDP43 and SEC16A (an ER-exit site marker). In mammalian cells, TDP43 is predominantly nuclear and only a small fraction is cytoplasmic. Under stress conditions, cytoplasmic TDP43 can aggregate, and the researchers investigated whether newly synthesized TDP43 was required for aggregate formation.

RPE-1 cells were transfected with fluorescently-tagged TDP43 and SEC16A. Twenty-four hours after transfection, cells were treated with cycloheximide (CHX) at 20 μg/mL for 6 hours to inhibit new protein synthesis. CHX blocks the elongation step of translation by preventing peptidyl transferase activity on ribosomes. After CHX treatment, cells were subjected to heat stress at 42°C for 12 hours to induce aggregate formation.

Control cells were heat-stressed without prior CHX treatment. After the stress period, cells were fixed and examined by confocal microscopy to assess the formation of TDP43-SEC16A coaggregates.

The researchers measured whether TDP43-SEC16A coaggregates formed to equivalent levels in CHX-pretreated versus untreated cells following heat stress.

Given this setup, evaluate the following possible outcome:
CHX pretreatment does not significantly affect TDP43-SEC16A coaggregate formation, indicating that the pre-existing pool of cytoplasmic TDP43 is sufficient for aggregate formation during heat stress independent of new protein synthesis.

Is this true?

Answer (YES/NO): NO